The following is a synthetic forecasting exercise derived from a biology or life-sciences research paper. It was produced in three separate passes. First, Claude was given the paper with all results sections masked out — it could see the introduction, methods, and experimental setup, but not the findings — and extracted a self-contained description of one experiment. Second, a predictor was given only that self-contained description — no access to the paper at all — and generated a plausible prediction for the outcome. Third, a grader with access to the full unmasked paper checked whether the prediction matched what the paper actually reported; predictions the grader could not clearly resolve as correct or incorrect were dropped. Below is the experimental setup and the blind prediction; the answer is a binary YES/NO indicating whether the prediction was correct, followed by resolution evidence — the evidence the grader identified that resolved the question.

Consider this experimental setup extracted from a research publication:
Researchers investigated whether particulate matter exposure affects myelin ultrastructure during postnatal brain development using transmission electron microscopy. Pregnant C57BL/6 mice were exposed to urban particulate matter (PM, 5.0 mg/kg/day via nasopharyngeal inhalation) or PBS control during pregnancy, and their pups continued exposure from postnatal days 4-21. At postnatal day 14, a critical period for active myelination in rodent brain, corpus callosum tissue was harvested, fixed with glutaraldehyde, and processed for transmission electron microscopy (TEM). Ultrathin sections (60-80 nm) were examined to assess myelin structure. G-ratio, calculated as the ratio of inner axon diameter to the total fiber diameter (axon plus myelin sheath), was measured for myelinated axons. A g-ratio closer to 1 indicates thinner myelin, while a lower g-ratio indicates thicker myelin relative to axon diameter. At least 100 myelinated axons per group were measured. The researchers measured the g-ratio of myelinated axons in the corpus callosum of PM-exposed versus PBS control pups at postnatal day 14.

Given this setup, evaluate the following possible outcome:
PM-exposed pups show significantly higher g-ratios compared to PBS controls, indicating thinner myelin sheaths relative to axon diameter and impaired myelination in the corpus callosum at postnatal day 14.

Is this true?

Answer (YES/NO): YES